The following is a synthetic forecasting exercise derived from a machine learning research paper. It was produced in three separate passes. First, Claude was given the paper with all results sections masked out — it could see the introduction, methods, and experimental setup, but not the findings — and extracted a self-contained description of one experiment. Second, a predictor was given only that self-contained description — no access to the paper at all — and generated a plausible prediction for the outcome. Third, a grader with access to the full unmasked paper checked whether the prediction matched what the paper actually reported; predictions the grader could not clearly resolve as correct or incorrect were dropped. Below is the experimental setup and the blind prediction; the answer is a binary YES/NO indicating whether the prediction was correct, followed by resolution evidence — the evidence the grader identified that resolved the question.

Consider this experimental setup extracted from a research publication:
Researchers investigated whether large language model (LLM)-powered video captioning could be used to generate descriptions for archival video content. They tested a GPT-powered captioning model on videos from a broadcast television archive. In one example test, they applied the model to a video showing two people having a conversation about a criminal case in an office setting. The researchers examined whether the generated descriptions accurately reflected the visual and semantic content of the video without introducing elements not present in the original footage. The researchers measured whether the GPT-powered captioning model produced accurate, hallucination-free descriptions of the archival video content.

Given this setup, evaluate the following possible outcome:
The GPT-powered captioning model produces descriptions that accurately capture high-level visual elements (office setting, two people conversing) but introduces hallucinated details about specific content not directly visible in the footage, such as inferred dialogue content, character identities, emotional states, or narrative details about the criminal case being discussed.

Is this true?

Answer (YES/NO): YES